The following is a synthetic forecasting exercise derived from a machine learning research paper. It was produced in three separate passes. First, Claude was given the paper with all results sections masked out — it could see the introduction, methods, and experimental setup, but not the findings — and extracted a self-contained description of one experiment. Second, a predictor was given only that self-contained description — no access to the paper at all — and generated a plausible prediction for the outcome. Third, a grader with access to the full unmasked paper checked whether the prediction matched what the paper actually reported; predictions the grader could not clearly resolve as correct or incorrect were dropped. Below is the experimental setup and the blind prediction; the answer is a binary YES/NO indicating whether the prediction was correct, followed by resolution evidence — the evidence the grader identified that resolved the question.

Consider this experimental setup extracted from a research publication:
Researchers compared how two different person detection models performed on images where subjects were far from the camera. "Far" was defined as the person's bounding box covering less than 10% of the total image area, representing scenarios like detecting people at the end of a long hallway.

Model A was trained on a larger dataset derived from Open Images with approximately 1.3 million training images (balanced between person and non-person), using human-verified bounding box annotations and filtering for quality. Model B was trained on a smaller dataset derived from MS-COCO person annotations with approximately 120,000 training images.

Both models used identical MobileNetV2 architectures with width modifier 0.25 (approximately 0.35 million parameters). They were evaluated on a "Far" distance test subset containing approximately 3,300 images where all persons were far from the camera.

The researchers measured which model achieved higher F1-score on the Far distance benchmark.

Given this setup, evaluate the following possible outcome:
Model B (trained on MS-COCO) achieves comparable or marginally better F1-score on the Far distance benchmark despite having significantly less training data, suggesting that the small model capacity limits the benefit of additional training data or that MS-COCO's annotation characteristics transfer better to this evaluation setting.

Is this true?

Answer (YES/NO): NO